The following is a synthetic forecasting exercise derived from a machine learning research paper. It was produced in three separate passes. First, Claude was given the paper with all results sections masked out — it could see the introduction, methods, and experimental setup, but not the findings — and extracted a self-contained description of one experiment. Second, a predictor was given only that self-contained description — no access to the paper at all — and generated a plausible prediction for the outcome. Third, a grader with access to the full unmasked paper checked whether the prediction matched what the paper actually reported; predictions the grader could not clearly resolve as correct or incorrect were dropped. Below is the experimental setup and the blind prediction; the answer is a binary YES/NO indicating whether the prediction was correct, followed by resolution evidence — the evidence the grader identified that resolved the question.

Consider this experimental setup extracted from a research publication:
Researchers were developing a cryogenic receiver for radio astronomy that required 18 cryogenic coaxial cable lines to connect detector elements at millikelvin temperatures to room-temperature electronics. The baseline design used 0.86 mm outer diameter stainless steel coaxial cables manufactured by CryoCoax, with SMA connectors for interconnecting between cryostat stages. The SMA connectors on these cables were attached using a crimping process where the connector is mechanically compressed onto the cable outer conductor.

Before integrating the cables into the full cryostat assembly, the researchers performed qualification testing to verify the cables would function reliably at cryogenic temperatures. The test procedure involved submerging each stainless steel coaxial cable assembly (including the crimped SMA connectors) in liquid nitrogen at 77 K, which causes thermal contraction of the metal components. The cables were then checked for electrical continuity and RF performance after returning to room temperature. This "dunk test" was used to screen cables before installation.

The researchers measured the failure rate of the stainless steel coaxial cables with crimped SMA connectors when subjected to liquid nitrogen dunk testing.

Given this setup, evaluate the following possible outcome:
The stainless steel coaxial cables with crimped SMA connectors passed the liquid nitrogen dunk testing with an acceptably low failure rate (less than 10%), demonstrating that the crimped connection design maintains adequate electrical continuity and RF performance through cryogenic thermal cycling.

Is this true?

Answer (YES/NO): NO